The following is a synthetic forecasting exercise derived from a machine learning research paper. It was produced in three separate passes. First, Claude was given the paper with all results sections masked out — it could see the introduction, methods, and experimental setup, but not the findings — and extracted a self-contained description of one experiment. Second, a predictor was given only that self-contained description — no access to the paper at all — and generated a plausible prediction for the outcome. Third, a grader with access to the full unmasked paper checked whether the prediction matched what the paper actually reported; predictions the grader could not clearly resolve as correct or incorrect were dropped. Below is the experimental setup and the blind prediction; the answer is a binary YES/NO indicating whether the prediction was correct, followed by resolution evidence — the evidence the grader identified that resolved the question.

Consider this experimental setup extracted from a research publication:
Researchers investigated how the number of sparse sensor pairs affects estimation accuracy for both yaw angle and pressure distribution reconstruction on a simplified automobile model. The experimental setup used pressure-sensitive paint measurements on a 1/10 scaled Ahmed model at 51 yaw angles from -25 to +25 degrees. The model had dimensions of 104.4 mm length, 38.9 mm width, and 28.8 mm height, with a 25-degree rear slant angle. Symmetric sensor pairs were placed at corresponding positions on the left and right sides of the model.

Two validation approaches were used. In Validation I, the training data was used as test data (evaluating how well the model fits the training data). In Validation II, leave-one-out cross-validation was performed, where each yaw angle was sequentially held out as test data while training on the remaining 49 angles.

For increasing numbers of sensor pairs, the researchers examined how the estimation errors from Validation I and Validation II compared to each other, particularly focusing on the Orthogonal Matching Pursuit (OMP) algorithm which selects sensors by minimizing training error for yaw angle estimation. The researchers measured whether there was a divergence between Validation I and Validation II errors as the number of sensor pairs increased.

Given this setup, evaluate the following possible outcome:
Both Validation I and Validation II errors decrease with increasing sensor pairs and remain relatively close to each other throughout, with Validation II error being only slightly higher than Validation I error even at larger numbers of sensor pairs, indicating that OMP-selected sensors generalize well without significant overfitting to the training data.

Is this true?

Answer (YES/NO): NO